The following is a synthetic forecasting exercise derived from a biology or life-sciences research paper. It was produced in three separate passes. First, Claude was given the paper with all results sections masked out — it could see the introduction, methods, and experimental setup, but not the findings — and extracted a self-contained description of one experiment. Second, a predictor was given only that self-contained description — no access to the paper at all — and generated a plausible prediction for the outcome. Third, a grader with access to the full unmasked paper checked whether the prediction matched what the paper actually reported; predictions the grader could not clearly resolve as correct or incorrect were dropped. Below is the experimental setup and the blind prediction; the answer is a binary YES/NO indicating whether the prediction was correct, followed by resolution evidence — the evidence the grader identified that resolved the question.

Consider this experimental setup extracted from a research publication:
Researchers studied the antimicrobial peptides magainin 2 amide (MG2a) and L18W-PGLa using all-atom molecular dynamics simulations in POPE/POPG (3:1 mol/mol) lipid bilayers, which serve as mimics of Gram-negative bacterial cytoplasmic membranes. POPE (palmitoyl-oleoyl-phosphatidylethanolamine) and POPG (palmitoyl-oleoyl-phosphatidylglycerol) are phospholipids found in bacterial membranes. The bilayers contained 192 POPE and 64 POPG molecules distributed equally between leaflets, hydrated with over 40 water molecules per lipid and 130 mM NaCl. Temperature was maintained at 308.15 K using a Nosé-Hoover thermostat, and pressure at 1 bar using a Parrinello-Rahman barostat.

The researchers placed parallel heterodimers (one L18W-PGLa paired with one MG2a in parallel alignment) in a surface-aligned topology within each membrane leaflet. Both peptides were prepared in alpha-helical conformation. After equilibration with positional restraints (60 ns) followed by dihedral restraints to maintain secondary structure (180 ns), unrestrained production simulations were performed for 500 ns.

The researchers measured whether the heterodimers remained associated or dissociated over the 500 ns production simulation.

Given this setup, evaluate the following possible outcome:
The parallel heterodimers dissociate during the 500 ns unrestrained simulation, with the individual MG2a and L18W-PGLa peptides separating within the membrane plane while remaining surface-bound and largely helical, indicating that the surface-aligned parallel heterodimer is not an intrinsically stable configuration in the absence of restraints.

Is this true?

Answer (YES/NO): NO